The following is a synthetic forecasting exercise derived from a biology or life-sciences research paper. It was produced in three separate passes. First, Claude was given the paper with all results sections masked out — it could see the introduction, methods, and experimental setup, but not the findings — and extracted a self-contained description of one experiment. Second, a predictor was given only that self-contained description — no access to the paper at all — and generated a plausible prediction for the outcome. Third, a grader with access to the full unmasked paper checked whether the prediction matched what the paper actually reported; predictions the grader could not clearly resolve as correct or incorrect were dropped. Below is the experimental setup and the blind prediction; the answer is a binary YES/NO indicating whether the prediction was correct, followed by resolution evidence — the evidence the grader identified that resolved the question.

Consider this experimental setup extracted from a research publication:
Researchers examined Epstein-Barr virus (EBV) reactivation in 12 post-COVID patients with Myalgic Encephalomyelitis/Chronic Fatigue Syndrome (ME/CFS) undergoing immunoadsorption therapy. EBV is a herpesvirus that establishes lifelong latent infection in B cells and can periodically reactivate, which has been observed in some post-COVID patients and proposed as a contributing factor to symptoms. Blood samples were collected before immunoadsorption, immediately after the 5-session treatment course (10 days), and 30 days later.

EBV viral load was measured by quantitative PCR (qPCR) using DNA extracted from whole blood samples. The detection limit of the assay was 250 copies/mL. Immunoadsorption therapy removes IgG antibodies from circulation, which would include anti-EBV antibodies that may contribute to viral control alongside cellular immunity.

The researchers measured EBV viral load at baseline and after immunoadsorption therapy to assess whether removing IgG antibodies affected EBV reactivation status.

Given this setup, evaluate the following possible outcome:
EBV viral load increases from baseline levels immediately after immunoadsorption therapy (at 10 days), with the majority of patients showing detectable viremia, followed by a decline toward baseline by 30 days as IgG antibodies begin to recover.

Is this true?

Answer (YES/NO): NO